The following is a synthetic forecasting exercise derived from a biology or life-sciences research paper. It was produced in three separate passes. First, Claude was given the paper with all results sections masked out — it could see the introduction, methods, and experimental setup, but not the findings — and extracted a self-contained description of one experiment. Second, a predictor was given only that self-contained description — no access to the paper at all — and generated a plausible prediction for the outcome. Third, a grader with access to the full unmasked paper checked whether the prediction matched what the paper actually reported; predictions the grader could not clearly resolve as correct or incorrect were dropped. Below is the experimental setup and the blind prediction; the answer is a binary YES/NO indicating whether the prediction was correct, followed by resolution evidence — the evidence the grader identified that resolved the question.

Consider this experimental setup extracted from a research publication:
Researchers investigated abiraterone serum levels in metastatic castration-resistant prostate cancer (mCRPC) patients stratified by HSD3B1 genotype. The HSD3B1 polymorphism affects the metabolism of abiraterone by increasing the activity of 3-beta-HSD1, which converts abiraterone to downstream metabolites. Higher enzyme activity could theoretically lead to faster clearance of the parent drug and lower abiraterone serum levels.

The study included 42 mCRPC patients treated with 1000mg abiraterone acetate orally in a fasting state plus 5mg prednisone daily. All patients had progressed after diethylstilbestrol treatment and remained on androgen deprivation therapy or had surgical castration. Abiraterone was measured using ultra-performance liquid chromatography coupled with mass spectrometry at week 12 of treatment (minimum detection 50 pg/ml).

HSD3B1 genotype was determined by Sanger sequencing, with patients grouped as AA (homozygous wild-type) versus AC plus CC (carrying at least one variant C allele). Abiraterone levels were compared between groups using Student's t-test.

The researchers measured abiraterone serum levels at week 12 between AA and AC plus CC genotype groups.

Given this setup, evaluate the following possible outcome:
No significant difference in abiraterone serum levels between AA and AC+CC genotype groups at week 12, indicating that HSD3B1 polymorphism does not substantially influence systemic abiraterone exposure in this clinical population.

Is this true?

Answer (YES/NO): YES